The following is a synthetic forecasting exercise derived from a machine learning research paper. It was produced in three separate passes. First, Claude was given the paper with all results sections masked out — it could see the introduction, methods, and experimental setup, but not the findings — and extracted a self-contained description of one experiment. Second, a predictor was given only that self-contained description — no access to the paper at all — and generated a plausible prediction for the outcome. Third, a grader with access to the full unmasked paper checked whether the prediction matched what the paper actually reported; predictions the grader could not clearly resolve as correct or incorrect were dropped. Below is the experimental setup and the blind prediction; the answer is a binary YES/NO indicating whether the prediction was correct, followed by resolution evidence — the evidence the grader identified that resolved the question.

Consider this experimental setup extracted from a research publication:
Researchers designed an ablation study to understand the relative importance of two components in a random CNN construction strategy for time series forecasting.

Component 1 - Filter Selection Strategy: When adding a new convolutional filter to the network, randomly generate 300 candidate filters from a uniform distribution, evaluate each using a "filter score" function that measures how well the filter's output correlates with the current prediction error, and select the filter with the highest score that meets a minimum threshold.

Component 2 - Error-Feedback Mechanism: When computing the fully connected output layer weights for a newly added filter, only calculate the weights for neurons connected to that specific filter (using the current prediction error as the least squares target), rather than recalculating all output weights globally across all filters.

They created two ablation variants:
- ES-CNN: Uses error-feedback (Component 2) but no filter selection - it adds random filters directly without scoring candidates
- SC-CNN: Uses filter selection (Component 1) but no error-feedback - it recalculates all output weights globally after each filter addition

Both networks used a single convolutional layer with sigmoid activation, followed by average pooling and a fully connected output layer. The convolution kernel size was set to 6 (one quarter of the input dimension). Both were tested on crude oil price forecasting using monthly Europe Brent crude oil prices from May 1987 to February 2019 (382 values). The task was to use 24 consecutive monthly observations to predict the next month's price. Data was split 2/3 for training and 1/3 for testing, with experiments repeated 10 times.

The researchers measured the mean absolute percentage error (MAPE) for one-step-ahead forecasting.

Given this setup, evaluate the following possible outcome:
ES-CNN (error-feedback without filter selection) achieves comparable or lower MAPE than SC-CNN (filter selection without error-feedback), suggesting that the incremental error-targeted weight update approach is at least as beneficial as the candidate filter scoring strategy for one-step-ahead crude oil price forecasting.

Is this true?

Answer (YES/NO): YES